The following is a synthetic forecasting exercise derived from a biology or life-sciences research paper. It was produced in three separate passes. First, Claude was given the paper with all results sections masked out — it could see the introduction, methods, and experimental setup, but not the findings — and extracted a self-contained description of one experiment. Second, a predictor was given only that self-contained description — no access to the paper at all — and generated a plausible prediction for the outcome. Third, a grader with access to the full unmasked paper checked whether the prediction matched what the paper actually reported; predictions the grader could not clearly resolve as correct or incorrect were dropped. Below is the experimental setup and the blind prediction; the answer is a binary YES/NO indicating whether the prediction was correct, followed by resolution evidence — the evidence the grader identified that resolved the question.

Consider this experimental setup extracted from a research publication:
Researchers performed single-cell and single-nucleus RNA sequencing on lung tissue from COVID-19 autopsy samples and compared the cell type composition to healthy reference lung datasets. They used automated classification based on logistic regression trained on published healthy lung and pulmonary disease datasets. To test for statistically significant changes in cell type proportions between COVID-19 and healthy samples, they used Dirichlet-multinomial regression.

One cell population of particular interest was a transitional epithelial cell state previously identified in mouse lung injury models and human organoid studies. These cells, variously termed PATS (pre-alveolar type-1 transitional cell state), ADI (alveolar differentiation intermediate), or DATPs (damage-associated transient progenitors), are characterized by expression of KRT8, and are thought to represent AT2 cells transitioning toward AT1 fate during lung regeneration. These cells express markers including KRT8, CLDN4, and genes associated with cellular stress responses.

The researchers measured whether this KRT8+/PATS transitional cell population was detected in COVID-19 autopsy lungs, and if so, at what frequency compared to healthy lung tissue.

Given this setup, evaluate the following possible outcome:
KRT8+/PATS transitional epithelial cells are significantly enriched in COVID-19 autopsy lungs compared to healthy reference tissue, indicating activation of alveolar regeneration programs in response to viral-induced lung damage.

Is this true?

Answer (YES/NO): YES